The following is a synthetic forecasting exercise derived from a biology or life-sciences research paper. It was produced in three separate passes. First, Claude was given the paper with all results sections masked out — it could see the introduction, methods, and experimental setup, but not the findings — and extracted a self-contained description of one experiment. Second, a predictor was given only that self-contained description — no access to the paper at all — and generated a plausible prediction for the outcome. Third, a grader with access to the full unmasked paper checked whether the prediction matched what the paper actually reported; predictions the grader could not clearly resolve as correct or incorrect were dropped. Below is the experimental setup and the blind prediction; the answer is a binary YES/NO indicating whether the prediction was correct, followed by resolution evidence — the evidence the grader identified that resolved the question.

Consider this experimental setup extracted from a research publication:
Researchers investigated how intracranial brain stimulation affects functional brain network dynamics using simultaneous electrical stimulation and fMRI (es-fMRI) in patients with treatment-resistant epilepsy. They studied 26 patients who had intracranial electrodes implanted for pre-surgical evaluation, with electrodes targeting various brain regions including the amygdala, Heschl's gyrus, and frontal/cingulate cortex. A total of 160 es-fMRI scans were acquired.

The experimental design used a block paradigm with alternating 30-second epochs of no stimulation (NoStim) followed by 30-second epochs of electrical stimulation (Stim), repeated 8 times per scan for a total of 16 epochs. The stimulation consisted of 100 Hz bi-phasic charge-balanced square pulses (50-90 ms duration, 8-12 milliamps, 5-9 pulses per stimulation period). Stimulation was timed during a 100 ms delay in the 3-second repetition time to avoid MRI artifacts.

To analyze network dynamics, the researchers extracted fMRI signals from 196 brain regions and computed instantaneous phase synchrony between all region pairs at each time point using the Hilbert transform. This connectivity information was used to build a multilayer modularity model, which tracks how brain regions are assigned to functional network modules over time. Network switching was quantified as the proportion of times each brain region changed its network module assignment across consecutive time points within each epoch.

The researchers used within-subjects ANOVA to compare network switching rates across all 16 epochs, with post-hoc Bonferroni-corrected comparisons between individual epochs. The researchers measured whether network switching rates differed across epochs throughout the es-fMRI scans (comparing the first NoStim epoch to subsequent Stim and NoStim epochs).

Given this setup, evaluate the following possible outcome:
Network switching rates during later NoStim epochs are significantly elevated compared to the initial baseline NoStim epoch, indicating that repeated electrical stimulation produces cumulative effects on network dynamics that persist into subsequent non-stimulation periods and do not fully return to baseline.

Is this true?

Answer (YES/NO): NO